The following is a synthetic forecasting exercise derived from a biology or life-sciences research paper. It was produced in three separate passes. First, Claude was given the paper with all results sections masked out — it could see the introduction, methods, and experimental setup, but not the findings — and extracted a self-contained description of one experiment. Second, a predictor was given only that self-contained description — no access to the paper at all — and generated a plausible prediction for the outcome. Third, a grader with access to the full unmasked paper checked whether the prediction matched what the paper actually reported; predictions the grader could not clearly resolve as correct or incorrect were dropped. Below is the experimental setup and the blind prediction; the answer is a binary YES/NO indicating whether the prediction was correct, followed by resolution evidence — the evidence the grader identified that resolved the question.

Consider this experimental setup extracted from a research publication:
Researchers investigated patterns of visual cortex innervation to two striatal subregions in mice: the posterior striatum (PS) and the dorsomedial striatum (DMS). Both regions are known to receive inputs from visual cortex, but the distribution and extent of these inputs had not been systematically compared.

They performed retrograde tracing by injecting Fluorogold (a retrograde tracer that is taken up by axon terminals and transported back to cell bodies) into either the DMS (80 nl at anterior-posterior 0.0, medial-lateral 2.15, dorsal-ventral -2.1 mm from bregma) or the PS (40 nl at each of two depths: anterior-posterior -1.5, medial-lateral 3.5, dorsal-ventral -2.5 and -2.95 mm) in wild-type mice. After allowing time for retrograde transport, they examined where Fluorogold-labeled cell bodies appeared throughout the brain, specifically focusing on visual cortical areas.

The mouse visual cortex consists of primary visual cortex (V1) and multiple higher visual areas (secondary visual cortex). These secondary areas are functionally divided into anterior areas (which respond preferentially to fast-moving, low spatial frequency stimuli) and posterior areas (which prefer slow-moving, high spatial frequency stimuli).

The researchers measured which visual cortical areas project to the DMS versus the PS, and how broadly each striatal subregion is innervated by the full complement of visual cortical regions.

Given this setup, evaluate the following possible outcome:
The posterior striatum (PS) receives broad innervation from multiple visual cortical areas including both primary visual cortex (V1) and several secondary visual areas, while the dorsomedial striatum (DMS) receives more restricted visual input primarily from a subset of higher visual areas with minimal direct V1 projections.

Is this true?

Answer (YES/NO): NO